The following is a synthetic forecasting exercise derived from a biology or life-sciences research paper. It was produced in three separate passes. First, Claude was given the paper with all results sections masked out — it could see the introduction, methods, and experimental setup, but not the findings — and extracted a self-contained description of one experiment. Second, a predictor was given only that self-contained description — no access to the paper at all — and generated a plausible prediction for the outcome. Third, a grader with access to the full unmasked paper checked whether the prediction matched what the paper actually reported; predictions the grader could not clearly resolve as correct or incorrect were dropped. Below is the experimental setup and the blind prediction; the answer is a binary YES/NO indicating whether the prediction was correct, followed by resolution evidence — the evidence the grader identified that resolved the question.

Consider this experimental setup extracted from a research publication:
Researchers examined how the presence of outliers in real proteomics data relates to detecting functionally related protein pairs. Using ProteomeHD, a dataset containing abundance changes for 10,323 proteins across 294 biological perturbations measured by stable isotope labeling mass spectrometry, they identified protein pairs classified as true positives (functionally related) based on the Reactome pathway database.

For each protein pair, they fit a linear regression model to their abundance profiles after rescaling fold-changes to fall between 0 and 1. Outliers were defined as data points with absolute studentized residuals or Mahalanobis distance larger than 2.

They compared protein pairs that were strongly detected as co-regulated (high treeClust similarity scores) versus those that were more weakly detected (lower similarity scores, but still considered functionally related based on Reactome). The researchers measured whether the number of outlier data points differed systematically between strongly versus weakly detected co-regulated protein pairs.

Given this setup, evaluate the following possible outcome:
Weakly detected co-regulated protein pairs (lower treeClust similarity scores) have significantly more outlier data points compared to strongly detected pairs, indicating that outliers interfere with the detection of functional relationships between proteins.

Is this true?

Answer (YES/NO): NO